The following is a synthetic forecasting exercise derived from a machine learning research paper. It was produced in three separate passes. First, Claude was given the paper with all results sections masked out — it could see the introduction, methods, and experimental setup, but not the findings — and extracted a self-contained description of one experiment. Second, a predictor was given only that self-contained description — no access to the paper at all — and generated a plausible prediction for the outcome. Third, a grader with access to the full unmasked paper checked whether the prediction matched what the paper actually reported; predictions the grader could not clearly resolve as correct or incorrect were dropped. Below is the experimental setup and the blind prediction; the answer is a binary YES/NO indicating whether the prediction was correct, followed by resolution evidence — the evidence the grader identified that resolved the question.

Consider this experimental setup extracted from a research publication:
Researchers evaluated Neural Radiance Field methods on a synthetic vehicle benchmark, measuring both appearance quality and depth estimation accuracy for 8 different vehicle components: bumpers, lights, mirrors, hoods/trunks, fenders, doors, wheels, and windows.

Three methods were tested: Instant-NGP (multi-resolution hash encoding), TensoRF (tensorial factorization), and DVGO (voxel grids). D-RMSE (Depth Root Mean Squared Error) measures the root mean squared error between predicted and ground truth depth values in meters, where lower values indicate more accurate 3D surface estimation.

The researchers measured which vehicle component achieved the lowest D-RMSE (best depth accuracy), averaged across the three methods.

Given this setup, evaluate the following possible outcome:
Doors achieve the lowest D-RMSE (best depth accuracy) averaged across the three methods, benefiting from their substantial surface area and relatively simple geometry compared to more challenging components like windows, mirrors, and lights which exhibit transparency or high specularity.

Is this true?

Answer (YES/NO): YES